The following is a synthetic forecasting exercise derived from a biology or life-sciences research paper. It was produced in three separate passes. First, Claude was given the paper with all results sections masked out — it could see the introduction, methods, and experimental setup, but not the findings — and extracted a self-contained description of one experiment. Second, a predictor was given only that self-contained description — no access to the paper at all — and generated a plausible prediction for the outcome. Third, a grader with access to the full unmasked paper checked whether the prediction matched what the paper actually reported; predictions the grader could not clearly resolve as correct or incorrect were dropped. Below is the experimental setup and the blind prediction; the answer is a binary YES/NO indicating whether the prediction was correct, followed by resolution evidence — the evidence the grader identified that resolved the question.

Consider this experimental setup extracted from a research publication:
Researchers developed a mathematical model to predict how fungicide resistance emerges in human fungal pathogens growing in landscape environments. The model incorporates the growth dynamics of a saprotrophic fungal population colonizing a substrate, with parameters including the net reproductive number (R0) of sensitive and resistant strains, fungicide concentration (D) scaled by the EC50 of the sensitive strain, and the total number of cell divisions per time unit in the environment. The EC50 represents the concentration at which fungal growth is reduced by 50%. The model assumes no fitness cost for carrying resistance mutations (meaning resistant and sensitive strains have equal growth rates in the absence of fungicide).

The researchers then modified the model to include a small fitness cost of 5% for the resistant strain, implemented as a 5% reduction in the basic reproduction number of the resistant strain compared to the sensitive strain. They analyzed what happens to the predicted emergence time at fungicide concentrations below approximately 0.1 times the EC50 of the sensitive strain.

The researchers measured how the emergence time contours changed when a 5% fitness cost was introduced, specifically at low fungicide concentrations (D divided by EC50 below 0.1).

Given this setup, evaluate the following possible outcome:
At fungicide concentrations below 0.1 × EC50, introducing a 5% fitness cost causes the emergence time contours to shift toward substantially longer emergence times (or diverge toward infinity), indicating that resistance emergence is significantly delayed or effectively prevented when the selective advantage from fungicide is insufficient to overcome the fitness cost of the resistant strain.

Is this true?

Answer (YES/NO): YES